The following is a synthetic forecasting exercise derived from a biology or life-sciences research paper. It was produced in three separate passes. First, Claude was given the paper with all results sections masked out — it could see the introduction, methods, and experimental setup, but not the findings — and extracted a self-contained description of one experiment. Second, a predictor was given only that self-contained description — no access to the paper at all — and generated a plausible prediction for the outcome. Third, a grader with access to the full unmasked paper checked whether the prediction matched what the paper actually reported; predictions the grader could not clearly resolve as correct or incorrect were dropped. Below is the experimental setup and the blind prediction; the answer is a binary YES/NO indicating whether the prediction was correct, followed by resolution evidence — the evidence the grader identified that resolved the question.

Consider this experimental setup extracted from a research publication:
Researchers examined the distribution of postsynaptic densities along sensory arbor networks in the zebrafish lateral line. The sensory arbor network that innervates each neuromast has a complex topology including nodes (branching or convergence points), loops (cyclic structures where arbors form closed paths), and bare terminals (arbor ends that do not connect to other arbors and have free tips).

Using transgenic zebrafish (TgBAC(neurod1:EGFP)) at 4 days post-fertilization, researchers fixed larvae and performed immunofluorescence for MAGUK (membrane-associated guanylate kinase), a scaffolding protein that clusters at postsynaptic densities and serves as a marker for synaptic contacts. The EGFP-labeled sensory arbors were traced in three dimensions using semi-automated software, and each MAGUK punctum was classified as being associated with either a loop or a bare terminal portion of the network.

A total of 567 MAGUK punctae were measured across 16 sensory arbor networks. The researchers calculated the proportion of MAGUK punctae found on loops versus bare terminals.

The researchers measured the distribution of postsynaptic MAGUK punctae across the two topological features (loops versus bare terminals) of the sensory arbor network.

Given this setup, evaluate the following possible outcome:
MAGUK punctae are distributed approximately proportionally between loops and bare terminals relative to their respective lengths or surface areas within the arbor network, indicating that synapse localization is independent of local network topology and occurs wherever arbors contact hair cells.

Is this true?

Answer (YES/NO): NO